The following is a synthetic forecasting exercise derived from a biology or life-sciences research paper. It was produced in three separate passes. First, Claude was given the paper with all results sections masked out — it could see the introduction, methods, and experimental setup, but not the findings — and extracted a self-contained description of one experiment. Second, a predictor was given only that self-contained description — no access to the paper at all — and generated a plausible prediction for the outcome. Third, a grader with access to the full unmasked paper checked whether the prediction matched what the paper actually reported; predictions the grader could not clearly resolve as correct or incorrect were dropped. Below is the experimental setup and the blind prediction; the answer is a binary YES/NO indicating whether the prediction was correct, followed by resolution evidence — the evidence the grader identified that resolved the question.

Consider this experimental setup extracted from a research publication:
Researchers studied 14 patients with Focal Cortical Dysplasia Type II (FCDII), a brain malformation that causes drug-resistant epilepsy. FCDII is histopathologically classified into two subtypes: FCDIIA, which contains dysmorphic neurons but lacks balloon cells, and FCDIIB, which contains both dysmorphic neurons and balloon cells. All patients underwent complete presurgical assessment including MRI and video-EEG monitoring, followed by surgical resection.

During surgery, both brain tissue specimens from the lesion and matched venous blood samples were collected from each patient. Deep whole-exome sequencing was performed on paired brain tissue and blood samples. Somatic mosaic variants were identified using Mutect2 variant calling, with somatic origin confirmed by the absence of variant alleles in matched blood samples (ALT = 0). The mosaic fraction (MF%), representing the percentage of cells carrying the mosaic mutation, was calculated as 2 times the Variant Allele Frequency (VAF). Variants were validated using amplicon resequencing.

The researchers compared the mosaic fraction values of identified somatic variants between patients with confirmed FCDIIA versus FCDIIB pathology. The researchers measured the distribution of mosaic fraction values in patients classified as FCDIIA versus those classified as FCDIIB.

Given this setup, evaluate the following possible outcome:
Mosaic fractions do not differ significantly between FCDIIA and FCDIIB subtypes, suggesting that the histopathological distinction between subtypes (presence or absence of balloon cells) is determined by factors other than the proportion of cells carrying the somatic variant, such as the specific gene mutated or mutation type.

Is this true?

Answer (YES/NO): NO